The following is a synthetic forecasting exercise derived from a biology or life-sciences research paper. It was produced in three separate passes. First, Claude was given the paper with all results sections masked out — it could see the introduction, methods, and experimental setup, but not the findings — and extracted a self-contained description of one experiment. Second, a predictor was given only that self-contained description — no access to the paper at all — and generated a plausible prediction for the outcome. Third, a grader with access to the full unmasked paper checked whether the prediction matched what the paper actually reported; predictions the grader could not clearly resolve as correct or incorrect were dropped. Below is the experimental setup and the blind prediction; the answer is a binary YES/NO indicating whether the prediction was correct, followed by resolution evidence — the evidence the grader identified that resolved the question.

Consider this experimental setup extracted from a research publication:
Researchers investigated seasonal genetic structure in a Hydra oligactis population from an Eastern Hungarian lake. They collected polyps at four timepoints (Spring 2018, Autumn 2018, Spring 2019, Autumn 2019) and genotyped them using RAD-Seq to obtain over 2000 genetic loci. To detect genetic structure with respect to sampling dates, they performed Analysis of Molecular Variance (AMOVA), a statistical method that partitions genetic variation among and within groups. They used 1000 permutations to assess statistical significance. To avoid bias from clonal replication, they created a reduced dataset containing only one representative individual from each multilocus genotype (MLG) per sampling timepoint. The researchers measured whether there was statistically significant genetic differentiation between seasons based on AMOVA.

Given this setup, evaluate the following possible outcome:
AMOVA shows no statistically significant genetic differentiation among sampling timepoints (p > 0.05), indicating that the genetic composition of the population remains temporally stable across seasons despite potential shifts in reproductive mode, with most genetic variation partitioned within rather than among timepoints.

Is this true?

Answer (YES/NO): NO